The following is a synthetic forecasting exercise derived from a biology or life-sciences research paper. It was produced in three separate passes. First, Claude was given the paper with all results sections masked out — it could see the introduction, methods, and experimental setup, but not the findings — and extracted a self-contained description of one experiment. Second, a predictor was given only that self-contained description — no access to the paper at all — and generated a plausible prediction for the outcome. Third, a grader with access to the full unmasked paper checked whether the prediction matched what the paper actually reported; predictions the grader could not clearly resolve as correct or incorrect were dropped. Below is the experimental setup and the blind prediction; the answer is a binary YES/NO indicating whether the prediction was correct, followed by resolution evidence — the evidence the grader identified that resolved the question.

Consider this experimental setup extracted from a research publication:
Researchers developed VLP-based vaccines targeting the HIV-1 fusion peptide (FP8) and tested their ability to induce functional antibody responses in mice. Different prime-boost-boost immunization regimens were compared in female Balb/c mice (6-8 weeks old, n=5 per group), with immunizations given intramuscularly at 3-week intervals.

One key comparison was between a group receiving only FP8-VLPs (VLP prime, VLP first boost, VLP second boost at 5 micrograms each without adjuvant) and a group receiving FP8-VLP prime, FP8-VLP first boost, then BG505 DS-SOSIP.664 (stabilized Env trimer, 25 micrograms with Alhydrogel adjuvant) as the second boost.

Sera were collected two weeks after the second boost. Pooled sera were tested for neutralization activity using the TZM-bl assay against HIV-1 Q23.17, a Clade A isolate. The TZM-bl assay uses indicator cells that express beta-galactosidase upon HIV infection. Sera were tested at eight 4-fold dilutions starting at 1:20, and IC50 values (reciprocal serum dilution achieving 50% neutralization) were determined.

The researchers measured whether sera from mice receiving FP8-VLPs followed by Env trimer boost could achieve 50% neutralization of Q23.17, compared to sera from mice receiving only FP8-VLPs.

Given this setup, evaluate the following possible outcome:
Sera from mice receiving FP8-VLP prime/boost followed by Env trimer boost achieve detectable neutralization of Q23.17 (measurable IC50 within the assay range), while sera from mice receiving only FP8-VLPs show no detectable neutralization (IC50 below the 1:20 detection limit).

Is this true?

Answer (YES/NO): NO